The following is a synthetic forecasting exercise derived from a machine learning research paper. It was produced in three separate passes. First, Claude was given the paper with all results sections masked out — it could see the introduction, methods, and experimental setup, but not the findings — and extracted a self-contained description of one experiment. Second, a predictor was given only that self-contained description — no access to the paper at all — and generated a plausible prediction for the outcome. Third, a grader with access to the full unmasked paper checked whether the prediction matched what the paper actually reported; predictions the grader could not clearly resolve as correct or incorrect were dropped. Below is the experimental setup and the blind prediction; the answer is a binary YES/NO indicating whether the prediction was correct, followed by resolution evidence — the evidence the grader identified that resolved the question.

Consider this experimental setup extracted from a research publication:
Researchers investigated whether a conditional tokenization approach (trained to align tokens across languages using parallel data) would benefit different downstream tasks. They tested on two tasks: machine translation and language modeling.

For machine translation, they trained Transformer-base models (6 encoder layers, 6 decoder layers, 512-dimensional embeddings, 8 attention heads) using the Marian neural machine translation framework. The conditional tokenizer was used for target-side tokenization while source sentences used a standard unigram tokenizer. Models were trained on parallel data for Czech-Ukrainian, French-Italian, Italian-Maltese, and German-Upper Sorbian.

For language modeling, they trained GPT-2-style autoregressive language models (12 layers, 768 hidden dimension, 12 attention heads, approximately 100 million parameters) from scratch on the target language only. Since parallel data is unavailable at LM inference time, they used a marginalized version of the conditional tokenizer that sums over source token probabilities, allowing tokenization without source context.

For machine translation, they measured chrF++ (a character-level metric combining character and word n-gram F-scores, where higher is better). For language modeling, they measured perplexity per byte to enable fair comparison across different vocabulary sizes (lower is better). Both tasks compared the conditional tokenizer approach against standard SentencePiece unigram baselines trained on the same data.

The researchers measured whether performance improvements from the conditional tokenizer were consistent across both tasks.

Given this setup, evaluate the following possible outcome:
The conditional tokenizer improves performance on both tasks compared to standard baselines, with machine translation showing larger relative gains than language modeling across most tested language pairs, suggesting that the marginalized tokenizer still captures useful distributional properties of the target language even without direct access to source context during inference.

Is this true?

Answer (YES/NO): NO